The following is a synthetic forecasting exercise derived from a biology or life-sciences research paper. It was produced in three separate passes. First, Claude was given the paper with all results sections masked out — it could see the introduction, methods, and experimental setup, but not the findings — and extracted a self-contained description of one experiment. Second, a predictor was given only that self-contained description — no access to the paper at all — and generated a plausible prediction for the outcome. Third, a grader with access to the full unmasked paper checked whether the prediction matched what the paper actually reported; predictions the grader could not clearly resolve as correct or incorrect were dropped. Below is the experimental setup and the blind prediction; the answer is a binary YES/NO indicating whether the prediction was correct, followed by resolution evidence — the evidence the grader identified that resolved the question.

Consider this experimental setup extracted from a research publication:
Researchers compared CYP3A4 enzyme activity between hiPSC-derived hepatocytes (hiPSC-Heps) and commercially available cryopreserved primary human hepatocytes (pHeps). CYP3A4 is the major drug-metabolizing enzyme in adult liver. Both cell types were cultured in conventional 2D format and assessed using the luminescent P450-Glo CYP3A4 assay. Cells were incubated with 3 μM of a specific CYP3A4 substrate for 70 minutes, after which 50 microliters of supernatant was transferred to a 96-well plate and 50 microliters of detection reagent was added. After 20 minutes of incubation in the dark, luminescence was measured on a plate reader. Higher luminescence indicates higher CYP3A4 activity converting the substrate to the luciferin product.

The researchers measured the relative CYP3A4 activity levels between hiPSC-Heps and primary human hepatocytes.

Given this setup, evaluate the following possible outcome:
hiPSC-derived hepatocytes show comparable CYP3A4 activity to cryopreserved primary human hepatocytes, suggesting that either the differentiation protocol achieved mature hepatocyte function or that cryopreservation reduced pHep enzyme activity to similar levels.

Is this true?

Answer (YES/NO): NO